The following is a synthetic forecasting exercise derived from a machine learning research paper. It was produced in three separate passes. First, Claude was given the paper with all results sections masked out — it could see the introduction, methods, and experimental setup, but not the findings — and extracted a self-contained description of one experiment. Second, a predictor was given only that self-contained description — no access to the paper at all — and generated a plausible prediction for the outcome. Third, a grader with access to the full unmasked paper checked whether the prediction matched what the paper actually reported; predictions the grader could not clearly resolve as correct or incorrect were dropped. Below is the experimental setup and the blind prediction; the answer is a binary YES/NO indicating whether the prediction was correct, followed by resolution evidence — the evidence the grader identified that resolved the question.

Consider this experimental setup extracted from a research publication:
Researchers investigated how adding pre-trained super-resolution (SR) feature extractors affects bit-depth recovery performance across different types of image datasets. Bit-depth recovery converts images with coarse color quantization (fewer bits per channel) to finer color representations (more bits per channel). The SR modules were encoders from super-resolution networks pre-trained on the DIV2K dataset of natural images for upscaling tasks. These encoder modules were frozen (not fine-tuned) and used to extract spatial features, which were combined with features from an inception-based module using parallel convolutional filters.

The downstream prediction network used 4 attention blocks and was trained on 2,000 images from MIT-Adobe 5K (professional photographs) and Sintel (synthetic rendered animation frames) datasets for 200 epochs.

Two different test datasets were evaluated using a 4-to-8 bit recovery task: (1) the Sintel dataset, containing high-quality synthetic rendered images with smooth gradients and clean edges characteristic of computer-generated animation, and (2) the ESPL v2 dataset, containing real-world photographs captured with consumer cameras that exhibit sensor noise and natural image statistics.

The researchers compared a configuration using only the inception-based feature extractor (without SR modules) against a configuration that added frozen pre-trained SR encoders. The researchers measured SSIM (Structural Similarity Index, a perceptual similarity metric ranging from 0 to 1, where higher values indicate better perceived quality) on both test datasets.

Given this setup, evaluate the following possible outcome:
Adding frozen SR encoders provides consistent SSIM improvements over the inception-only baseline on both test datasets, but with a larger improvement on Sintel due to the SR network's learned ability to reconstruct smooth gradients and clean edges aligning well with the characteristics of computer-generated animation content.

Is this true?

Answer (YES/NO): NO